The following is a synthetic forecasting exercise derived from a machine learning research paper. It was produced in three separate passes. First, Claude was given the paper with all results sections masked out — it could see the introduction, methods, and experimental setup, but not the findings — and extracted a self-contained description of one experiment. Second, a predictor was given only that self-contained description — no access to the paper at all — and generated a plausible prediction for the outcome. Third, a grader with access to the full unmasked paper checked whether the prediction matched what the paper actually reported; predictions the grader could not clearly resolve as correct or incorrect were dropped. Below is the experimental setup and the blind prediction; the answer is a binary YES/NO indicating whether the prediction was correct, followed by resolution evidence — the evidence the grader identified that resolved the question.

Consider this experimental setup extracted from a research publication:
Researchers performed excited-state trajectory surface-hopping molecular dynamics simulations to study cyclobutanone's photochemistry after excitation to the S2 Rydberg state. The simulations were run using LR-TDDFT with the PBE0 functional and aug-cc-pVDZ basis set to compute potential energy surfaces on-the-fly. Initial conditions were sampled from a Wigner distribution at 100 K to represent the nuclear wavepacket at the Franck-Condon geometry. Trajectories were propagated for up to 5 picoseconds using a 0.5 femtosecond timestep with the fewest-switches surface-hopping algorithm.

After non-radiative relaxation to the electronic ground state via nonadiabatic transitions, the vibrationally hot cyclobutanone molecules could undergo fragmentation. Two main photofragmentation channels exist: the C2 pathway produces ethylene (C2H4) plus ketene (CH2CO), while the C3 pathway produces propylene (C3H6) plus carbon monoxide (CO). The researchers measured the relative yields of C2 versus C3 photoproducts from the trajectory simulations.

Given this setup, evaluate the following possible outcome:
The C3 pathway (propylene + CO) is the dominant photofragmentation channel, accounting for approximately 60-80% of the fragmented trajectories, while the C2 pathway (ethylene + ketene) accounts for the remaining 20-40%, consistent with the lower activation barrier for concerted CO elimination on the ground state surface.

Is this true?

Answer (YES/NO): NO